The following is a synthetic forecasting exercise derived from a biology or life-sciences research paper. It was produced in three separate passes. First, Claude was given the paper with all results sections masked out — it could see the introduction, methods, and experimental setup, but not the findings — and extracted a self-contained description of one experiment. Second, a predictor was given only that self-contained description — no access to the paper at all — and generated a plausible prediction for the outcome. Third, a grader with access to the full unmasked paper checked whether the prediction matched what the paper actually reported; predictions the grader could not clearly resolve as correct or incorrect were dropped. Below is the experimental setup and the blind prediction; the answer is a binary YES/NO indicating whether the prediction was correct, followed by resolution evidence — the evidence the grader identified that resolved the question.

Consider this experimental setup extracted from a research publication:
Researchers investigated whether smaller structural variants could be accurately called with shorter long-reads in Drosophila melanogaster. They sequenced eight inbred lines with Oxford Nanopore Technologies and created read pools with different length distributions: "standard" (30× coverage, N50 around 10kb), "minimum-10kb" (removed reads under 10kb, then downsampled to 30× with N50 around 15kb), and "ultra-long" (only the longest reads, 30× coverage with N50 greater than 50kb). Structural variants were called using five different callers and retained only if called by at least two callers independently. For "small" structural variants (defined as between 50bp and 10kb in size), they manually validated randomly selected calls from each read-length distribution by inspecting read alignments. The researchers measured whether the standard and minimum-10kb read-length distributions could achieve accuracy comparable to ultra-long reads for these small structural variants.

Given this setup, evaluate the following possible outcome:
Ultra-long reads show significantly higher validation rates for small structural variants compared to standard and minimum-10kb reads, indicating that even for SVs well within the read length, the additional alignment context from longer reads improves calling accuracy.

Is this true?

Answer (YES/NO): YES